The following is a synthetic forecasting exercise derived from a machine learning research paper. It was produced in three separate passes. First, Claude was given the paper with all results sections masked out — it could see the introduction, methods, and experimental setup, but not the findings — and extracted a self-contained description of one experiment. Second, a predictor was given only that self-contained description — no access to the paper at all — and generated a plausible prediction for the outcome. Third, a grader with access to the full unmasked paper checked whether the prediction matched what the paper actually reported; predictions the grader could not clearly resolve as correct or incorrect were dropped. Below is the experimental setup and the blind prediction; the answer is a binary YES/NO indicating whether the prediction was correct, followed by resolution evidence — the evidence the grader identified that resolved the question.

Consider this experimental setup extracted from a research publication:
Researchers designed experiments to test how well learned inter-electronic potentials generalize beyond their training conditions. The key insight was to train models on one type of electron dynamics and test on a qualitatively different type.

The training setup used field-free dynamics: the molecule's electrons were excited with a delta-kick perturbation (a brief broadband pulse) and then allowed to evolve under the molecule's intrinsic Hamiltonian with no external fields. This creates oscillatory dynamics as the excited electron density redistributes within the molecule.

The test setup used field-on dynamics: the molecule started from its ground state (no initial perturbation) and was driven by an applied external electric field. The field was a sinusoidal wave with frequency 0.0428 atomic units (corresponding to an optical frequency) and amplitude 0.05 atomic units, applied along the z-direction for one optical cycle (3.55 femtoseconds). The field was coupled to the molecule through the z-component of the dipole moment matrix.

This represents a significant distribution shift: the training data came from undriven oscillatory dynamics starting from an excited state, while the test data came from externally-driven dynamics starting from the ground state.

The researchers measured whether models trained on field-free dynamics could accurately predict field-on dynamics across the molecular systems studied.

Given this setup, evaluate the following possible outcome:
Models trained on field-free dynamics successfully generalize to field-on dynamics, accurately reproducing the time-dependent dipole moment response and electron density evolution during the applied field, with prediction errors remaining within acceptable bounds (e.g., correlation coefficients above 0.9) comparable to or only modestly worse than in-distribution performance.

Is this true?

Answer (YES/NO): NO